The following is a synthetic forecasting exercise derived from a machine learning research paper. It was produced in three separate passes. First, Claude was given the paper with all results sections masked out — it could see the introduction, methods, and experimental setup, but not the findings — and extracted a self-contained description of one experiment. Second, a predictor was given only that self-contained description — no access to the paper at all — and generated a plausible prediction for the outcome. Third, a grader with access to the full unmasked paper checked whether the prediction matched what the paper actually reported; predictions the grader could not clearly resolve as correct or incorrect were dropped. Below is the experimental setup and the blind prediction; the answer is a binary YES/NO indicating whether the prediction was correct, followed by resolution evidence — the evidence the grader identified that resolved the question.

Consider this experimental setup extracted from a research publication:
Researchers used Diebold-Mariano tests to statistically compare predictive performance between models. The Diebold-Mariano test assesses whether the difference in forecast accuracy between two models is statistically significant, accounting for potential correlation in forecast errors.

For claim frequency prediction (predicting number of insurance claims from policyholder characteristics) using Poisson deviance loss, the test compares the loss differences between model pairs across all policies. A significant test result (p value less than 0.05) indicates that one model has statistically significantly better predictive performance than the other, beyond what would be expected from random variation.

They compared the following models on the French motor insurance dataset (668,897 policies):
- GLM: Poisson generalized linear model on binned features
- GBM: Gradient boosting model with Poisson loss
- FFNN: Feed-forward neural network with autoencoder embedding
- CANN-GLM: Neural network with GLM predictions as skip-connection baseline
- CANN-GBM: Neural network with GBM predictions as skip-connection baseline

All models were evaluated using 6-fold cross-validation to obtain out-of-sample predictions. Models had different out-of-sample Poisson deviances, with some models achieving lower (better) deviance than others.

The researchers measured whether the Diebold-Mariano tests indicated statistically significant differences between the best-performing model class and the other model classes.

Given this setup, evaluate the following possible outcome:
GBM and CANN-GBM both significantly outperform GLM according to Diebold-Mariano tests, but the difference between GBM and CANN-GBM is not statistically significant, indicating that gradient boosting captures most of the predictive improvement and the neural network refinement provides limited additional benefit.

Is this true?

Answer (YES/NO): NO